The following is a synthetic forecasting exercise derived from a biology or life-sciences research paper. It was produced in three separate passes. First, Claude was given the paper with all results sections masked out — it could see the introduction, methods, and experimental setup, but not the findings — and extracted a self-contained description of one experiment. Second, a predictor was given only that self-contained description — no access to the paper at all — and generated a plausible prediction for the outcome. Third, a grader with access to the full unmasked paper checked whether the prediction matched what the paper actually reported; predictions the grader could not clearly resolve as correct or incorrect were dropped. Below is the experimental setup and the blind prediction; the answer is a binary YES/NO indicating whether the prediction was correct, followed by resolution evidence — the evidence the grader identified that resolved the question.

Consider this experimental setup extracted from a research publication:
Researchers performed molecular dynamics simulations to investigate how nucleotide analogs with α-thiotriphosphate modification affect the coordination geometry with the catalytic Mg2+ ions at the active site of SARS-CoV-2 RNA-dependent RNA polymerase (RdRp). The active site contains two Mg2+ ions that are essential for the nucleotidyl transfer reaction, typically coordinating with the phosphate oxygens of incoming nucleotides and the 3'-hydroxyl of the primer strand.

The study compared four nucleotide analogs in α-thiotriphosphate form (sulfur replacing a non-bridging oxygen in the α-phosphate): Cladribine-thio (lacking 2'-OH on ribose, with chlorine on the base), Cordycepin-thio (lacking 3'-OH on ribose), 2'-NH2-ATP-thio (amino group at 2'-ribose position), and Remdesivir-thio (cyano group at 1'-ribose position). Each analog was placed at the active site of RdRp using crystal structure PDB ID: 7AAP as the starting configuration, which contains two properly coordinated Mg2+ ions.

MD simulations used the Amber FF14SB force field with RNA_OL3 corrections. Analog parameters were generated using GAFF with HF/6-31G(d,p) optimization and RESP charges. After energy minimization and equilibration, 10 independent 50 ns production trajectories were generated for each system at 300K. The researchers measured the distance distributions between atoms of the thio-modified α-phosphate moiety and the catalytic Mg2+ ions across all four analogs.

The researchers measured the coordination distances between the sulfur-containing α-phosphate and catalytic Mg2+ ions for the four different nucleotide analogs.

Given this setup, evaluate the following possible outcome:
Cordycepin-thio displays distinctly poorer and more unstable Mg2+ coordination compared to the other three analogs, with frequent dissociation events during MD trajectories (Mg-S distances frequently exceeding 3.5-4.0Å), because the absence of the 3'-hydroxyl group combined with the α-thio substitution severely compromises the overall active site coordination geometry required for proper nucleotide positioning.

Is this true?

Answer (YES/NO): NO